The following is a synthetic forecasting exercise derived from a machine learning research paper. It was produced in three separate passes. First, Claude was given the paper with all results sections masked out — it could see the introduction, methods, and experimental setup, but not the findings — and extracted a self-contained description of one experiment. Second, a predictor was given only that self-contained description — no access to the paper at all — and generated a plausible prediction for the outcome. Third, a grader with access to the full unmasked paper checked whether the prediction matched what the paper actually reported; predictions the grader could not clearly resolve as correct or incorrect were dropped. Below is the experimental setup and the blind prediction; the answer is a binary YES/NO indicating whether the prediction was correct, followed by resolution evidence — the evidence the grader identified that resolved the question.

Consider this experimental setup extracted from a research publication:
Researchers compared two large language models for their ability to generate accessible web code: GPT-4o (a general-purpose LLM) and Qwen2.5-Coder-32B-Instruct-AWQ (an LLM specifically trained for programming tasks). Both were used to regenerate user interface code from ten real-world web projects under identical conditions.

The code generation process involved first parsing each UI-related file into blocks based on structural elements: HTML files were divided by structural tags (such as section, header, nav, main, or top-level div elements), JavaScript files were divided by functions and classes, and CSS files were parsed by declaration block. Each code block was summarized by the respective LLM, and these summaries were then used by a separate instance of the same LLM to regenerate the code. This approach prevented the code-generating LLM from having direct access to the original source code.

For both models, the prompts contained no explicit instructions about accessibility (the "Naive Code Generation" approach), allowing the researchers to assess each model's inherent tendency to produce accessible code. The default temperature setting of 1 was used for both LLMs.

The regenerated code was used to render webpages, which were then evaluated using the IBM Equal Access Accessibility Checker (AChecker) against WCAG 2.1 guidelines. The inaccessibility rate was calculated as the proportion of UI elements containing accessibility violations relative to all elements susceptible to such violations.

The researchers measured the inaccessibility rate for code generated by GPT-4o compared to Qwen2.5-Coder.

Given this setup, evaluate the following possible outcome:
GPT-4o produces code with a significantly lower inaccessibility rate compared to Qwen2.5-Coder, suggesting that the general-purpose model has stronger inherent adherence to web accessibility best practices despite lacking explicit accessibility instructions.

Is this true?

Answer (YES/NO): NO